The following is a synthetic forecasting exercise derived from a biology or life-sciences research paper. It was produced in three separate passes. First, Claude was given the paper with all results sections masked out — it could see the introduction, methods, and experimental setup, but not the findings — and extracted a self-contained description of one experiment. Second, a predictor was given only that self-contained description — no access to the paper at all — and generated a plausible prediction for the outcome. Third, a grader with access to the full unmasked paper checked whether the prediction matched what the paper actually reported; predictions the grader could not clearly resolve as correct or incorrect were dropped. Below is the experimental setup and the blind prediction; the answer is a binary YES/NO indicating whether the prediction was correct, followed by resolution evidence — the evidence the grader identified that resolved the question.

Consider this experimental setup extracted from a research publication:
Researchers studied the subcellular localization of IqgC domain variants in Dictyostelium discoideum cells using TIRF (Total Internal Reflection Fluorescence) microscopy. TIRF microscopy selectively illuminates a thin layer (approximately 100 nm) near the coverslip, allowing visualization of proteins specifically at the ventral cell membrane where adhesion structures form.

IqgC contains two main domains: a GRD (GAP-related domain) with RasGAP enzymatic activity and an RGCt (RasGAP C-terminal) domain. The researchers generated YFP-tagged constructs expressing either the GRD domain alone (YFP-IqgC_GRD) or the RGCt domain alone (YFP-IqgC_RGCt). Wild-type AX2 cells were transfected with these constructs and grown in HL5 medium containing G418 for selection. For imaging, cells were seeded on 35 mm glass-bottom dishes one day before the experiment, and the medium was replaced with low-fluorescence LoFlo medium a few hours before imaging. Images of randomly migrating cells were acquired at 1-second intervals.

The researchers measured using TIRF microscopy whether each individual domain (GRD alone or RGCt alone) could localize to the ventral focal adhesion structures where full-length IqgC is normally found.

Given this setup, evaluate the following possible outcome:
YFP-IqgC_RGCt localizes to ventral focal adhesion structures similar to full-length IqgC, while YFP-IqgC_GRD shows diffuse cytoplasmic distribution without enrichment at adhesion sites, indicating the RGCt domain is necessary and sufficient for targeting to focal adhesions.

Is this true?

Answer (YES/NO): YES